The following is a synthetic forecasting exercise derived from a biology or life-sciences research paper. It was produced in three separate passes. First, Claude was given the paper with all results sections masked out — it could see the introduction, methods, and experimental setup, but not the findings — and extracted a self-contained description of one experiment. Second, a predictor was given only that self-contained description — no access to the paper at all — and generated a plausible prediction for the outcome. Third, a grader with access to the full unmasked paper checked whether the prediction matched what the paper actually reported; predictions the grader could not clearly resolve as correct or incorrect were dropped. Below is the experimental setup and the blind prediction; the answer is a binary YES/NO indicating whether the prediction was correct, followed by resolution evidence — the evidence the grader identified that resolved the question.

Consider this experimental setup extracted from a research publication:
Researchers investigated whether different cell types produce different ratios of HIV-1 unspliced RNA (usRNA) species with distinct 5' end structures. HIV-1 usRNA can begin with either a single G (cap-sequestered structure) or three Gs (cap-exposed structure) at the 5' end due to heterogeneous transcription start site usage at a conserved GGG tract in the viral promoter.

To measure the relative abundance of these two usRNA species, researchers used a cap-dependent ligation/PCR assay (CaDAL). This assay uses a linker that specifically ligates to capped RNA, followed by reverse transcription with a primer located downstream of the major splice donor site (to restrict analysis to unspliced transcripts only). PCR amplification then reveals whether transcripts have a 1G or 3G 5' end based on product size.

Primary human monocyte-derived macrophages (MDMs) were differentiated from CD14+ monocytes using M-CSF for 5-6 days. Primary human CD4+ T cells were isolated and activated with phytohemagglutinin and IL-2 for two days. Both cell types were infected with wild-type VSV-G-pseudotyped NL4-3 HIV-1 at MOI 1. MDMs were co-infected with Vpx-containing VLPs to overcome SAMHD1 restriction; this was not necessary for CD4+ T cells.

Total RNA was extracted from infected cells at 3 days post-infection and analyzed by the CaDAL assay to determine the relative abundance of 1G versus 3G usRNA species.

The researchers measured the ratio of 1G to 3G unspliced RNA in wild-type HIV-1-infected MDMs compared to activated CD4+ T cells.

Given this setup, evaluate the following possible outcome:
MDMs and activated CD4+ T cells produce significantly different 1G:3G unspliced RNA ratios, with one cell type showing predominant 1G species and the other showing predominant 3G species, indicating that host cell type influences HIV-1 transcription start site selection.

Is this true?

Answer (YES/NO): NO